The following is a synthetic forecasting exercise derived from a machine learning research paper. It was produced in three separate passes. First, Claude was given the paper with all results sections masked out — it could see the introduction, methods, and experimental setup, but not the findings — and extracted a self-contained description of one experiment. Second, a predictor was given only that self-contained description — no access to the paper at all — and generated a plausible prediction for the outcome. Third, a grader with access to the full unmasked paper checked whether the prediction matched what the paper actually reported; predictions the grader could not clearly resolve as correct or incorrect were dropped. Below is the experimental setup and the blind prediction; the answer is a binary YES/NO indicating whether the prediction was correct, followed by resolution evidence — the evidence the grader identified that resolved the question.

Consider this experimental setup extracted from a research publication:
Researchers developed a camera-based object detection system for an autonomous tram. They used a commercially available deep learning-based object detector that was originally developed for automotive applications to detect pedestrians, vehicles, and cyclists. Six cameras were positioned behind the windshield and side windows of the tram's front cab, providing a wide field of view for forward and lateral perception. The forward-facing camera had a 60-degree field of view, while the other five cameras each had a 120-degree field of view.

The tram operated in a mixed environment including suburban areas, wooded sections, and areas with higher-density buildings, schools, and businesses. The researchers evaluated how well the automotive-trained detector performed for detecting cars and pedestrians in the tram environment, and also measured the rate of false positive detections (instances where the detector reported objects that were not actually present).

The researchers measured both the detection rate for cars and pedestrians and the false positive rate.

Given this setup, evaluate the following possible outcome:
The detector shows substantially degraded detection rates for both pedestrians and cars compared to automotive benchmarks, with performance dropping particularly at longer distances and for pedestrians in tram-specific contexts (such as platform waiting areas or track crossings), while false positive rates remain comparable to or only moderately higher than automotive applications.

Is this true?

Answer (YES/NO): NO